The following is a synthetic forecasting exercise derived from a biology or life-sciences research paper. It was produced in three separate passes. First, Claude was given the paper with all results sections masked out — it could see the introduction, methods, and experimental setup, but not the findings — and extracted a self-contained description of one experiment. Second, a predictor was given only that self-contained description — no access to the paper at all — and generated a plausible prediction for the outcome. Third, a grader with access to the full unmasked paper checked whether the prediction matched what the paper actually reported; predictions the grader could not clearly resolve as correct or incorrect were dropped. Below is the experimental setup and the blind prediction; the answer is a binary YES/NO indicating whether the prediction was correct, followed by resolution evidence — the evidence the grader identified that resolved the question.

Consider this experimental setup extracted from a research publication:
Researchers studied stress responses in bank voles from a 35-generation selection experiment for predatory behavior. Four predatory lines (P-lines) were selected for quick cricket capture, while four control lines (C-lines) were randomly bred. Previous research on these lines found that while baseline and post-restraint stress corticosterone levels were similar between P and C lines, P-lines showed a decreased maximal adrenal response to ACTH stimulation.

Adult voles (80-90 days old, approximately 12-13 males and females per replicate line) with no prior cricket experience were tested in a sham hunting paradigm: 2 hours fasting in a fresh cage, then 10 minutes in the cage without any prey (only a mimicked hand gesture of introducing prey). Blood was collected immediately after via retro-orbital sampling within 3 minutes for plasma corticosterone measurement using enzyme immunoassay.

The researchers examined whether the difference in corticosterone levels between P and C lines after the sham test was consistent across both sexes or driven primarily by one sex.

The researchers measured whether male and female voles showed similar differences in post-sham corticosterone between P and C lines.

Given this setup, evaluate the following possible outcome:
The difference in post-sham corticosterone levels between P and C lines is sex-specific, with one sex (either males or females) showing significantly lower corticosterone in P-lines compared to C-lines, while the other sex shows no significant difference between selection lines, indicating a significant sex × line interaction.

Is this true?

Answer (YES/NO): NO